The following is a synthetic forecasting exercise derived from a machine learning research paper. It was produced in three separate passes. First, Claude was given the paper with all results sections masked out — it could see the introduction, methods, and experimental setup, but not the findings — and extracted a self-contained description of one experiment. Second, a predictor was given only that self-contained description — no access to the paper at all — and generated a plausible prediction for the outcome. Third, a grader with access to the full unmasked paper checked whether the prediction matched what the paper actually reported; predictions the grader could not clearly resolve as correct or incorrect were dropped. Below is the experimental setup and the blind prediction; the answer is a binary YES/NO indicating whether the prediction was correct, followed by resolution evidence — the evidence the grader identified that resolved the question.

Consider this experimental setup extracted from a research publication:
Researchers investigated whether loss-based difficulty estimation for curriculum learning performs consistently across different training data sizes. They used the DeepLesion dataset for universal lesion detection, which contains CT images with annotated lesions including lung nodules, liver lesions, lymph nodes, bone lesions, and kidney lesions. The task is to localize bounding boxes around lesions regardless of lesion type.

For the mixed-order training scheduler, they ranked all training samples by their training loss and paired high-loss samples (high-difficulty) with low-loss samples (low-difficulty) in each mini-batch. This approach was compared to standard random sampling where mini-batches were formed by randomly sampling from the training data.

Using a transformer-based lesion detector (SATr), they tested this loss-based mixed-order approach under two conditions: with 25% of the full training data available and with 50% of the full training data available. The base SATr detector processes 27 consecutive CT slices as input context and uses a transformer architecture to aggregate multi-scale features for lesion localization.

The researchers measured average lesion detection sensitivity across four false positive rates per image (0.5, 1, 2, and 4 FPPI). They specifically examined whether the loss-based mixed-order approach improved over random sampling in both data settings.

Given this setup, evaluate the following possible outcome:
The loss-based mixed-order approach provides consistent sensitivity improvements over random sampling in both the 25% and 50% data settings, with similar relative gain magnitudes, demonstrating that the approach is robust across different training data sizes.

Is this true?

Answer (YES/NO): NO